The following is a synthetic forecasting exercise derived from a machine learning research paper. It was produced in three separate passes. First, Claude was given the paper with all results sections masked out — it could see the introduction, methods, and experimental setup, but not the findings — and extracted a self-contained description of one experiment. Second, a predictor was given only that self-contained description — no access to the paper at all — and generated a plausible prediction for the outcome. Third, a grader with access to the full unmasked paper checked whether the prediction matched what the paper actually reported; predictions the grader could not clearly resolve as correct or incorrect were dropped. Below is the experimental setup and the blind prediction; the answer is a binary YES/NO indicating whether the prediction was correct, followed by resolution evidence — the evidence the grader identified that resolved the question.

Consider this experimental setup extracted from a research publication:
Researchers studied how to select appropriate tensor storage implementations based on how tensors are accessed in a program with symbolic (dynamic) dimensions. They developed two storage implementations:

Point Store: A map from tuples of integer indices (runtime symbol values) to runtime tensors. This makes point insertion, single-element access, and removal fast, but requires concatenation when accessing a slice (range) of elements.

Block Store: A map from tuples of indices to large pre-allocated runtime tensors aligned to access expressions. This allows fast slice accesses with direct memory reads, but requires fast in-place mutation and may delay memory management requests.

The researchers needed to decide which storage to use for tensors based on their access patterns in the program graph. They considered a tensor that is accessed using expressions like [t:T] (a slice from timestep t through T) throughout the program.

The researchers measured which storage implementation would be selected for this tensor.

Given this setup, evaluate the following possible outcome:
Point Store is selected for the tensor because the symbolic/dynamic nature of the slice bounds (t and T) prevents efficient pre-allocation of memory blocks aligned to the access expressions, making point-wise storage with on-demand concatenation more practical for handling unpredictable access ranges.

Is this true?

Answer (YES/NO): NO